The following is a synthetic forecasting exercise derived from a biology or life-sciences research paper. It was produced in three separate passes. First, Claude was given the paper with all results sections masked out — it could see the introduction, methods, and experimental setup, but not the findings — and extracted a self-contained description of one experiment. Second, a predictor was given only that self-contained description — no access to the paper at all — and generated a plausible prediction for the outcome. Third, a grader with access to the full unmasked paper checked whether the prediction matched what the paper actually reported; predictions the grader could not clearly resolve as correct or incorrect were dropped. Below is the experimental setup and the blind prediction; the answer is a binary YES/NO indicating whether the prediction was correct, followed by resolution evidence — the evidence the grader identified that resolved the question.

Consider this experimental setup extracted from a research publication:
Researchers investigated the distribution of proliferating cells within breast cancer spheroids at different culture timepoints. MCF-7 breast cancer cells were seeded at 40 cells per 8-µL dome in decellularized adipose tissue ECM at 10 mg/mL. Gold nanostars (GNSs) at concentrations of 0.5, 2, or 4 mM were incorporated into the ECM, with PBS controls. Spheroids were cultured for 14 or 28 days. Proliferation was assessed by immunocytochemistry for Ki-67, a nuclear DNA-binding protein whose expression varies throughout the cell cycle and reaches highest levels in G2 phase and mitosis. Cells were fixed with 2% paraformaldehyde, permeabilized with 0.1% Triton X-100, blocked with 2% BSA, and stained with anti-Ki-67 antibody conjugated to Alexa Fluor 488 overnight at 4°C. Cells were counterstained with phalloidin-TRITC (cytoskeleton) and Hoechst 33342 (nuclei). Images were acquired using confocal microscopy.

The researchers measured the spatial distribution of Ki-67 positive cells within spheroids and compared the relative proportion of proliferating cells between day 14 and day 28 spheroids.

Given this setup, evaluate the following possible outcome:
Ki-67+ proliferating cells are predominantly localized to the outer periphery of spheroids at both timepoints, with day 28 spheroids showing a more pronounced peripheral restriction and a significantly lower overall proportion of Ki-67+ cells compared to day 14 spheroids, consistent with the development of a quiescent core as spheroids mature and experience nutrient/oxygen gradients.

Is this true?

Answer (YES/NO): NO